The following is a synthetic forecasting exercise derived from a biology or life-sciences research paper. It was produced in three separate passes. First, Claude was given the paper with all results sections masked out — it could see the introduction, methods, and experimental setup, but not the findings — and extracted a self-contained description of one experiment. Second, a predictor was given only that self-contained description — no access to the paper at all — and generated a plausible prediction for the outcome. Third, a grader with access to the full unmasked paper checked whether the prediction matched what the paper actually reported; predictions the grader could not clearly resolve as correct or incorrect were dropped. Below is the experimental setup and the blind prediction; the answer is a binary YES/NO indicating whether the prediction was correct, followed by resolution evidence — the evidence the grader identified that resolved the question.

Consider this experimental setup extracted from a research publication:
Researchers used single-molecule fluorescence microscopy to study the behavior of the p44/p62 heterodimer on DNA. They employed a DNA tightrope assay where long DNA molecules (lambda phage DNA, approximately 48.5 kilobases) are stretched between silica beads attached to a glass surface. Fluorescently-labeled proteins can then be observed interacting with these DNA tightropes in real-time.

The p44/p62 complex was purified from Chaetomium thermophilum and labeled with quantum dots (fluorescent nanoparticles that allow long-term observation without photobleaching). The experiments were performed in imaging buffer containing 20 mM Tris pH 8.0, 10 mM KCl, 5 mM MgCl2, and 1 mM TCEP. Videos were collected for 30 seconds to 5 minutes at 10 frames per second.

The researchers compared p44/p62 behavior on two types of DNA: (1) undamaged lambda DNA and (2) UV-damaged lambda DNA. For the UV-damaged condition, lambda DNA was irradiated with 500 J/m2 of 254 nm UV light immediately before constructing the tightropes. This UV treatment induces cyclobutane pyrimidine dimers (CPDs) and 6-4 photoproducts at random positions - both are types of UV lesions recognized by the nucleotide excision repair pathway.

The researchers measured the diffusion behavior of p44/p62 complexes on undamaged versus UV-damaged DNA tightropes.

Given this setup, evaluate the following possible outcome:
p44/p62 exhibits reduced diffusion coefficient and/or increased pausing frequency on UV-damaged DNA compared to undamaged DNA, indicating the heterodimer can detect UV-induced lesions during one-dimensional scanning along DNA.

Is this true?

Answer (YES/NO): YES